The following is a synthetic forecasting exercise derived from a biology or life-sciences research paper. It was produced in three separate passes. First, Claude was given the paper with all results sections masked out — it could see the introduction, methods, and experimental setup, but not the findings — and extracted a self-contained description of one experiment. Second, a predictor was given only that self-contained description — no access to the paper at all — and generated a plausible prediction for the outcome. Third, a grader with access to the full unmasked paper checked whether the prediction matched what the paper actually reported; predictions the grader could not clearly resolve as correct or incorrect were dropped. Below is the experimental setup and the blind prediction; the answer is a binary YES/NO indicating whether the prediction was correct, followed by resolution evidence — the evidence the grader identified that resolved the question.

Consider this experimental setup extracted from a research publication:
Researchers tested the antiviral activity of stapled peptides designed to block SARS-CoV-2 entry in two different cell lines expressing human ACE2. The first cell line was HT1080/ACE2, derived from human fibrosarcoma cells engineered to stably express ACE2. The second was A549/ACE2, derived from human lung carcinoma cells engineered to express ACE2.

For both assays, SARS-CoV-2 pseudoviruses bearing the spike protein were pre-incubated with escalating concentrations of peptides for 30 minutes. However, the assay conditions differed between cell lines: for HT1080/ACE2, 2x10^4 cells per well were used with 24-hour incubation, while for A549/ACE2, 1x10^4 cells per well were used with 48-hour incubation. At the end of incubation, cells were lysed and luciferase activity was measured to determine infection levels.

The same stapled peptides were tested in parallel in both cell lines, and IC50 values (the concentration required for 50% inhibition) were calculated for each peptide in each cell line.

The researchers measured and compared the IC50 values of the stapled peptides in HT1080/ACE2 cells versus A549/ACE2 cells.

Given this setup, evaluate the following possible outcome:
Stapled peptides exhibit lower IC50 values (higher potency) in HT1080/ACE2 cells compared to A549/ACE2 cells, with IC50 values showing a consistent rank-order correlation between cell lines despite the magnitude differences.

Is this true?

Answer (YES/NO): NO